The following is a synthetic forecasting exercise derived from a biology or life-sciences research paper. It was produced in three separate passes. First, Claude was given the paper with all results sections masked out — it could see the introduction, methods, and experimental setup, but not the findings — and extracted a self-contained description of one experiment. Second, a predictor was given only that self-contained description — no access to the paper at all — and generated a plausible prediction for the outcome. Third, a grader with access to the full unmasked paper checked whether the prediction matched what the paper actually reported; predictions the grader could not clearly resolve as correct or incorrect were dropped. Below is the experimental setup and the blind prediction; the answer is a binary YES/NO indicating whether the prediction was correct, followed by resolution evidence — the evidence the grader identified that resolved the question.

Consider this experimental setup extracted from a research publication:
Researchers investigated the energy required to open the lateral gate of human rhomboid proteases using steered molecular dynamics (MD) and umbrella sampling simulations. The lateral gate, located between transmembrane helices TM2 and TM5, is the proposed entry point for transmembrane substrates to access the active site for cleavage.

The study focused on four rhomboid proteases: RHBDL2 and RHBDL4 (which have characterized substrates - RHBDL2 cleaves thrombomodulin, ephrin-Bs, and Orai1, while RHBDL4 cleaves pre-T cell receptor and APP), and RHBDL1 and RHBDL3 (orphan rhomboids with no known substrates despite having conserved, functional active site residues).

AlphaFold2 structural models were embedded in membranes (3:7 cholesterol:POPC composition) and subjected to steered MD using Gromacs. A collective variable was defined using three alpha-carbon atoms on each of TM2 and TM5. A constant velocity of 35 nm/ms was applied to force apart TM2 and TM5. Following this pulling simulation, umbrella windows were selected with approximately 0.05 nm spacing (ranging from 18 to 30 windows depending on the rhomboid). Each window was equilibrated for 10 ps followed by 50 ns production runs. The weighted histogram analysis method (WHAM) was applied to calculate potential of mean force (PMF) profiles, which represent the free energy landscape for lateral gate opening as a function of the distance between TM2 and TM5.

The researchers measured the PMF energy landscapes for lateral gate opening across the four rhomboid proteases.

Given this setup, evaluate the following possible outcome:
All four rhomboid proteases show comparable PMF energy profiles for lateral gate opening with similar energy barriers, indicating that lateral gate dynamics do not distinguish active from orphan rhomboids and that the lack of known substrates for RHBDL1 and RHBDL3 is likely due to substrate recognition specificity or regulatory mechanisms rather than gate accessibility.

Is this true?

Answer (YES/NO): NO